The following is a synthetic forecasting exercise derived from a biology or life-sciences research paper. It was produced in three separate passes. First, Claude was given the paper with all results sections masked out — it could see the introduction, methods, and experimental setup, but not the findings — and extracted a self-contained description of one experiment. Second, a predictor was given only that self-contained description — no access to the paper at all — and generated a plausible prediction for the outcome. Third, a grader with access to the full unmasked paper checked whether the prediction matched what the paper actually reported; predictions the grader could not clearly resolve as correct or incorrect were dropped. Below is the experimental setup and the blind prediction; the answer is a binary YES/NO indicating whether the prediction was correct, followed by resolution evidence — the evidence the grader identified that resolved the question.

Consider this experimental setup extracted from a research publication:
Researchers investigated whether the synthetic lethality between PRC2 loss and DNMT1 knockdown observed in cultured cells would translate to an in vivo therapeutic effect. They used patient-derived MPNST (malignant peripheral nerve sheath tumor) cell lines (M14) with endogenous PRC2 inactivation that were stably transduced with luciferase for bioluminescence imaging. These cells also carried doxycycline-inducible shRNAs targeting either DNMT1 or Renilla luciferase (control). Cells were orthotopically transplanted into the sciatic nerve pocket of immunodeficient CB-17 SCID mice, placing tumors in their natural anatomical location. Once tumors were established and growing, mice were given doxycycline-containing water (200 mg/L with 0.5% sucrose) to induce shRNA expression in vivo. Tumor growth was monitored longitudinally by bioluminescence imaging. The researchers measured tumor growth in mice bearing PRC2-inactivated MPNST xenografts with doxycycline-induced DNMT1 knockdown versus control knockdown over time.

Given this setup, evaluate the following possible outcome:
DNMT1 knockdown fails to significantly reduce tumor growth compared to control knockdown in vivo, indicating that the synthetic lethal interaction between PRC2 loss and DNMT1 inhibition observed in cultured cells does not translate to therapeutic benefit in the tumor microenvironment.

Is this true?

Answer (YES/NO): NO